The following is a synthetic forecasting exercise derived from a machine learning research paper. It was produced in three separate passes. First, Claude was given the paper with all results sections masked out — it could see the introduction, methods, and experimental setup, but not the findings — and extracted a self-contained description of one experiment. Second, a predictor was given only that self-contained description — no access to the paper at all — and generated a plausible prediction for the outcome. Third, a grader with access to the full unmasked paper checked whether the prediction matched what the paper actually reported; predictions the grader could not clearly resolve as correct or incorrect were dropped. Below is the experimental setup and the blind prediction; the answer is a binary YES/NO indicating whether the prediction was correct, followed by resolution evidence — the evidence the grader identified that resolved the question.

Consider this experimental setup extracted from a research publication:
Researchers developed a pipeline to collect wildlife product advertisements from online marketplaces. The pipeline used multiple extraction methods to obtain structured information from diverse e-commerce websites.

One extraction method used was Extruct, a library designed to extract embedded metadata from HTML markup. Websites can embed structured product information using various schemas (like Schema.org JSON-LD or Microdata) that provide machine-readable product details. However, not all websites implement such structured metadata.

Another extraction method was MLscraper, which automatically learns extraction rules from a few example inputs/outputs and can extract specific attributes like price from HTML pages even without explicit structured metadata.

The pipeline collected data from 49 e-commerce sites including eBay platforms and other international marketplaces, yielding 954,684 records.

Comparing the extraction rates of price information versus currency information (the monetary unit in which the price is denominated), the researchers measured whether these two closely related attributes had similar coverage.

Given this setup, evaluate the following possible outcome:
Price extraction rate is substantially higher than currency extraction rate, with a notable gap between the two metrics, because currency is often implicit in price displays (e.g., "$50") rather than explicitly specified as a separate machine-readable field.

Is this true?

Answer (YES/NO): NO